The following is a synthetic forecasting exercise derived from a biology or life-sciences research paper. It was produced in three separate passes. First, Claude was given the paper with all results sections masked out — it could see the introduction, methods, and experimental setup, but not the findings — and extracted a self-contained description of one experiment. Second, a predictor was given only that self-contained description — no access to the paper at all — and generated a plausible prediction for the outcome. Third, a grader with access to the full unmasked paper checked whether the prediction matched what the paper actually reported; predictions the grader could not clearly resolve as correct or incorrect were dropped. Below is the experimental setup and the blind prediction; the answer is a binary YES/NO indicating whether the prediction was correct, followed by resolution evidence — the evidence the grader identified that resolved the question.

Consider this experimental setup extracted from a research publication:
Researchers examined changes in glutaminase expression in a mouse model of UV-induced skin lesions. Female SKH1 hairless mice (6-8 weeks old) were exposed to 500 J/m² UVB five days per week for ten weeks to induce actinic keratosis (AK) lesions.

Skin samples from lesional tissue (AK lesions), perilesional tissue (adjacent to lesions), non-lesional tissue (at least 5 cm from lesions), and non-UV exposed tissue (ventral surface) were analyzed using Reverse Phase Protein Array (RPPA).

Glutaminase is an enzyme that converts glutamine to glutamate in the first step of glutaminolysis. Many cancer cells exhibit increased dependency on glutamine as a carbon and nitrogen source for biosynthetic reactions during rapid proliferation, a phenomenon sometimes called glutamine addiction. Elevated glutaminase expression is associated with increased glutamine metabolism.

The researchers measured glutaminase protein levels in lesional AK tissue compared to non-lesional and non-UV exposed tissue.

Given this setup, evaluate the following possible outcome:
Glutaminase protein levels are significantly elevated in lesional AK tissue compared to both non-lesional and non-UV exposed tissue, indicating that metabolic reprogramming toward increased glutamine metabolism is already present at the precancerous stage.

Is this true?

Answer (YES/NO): NO